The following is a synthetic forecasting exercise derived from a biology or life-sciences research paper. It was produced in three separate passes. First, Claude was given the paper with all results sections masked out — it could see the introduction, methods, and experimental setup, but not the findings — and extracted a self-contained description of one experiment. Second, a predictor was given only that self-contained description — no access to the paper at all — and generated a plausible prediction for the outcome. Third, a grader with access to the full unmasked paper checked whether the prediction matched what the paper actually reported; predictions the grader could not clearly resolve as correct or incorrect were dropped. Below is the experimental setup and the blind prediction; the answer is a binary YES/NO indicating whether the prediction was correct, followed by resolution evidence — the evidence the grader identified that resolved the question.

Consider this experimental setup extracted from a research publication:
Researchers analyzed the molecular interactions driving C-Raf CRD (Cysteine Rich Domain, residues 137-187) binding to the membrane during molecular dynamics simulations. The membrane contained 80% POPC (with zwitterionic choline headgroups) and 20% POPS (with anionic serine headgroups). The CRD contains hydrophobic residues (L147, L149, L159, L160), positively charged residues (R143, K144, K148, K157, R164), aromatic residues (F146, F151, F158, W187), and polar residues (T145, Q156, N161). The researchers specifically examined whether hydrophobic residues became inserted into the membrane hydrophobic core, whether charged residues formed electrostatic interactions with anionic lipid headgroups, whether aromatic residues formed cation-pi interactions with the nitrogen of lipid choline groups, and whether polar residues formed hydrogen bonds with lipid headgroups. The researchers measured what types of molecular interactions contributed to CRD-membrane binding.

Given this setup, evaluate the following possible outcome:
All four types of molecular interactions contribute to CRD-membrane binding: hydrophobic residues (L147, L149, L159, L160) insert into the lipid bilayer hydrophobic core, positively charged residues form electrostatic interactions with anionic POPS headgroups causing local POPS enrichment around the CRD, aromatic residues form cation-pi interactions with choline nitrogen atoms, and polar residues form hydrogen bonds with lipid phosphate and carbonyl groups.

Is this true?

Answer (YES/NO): NO